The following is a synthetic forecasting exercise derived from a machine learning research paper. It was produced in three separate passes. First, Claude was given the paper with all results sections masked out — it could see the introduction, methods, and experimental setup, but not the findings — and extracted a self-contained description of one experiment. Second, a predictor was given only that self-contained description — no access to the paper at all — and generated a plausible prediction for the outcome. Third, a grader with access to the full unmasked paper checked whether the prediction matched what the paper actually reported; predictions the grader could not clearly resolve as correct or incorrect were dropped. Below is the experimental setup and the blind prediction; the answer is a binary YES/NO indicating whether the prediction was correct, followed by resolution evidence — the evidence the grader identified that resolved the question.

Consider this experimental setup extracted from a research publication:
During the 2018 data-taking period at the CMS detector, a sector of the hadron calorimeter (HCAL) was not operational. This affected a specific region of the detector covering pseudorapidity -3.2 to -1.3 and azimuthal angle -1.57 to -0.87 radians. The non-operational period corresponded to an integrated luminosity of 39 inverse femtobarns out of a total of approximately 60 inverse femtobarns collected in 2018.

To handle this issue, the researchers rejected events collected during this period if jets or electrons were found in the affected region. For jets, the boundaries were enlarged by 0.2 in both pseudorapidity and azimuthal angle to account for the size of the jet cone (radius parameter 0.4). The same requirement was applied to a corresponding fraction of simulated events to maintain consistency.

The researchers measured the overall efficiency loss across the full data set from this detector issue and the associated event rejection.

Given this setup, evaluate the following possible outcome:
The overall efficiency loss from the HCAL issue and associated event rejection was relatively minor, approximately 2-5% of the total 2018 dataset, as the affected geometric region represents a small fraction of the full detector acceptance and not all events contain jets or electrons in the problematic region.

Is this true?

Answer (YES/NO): NO